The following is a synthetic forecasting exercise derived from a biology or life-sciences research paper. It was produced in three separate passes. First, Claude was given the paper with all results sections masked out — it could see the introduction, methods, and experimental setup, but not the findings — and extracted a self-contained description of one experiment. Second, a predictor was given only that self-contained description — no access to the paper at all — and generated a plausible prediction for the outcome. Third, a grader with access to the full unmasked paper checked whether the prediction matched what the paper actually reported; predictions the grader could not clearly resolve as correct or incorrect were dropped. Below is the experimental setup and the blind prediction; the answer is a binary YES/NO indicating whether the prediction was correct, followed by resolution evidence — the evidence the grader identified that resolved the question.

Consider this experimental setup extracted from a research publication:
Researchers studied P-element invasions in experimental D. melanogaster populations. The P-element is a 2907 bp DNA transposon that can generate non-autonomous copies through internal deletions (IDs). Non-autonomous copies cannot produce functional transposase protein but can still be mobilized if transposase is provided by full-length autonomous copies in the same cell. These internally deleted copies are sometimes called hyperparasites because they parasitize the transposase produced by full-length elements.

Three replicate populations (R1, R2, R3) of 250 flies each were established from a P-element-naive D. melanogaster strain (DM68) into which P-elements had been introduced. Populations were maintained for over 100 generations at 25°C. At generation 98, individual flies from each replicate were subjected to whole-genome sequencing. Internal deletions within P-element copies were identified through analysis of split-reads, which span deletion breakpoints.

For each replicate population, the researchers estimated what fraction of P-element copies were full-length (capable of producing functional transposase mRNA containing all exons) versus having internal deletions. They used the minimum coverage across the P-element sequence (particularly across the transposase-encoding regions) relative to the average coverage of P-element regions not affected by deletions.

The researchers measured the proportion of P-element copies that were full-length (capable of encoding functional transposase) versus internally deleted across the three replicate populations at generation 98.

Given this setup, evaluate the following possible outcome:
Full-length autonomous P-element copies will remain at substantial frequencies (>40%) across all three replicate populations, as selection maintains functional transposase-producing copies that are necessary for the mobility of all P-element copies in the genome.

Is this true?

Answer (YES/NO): NO